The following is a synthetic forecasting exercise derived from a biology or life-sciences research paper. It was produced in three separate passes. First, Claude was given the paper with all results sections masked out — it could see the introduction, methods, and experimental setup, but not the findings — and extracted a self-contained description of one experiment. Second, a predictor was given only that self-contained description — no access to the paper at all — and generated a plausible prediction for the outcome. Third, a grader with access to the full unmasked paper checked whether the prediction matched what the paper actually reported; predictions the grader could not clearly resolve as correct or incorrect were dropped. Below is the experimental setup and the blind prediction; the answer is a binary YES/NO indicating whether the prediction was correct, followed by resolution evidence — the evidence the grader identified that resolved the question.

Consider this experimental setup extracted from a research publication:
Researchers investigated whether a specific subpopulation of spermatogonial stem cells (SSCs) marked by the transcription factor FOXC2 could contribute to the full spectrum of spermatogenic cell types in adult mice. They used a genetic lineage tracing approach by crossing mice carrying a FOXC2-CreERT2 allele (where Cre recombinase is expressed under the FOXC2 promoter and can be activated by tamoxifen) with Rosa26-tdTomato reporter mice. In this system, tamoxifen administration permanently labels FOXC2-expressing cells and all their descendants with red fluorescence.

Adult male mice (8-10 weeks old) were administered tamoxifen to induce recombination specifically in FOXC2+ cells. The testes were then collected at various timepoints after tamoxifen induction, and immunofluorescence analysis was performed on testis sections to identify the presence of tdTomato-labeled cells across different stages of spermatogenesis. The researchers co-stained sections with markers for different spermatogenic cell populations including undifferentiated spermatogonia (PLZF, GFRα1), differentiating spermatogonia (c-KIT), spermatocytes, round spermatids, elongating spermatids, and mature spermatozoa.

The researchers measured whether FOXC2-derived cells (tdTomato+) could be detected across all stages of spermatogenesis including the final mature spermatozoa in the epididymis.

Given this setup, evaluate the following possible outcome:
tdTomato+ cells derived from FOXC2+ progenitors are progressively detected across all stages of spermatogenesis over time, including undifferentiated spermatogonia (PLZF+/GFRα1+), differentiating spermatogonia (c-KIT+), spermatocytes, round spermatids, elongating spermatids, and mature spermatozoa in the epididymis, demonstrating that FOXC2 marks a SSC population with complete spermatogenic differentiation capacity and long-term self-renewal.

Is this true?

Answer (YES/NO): YES